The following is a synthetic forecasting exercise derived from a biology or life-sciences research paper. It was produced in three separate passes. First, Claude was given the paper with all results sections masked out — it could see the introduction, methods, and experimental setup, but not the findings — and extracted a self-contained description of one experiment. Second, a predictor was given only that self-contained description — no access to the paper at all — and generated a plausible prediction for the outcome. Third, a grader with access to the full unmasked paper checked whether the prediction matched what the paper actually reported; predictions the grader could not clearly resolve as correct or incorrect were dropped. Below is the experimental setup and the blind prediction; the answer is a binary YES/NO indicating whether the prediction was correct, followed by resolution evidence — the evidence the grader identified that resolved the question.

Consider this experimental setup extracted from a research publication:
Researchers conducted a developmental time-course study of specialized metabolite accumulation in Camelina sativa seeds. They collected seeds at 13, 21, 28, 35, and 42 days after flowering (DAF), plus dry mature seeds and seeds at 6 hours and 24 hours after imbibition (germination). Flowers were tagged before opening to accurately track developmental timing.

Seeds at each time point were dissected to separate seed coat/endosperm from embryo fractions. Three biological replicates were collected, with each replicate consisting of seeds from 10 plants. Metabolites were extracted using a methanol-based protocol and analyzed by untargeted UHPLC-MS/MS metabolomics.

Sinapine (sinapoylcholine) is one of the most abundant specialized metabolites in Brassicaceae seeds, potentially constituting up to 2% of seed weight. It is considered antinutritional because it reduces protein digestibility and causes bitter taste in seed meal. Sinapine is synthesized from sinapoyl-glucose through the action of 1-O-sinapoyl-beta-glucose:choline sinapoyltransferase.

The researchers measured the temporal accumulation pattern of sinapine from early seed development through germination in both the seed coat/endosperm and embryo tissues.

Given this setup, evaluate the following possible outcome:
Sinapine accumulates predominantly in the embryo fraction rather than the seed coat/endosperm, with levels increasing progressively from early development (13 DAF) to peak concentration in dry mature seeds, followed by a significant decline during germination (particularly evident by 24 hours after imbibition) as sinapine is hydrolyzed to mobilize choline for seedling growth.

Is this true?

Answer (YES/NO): NO